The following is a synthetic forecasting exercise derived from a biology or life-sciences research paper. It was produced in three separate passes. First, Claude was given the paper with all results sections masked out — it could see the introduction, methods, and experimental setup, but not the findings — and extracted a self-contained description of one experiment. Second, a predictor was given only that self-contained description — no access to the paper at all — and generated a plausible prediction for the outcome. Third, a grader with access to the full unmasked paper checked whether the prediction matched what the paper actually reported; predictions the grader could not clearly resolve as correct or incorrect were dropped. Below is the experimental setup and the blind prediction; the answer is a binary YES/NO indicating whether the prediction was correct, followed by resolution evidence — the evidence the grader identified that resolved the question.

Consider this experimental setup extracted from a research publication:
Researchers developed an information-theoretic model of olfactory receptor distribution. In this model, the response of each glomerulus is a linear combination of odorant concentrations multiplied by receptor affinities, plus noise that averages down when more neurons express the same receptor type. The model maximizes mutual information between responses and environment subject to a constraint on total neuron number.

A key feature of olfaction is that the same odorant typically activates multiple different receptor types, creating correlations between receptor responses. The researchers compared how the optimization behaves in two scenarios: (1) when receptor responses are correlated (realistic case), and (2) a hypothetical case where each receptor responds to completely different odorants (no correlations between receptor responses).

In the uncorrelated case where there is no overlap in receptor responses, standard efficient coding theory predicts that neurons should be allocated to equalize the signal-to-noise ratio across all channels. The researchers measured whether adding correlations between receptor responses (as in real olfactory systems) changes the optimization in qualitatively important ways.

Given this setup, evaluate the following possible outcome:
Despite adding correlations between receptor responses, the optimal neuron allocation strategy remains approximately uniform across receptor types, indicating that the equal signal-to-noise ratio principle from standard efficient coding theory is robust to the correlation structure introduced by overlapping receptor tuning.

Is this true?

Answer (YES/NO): NO